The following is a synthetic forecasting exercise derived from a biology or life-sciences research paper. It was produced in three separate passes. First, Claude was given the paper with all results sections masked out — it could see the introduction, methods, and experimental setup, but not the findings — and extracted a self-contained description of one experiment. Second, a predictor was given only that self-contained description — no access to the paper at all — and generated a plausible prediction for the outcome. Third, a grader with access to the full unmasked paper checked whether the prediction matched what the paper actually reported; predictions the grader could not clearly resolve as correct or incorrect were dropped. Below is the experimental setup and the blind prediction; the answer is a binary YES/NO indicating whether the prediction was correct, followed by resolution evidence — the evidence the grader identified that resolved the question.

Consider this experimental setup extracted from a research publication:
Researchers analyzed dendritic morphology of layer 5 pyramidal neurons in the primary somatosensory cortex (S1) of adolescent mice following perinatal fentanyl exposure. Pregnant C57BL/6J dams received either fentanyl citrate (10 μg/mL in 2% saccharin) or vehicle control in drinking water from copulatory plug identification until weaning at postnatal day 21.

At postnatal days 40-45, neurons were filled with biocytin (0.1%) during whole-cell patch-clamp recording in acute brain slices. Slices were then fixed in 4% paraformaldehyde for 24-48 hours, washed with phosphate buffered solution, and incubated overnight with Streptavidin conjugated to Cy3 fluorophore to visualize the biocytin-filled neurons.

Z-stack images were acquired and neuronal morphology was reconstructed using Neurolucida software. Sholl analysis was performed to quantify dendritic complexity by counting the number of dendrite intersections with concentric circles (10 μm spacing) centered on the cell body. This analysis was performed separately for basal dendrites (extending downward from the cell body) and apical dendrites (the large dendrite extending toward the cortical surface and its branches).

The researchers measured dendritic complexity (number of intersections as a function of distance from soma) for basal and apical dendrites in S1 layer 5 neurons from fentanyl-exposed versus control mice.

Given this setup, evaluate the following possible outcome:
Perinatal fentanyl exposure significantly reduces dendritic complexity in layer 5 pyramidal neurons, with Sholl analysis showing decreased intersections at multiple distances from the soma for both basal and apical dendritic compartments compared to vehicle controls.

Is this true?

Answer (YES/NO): NO